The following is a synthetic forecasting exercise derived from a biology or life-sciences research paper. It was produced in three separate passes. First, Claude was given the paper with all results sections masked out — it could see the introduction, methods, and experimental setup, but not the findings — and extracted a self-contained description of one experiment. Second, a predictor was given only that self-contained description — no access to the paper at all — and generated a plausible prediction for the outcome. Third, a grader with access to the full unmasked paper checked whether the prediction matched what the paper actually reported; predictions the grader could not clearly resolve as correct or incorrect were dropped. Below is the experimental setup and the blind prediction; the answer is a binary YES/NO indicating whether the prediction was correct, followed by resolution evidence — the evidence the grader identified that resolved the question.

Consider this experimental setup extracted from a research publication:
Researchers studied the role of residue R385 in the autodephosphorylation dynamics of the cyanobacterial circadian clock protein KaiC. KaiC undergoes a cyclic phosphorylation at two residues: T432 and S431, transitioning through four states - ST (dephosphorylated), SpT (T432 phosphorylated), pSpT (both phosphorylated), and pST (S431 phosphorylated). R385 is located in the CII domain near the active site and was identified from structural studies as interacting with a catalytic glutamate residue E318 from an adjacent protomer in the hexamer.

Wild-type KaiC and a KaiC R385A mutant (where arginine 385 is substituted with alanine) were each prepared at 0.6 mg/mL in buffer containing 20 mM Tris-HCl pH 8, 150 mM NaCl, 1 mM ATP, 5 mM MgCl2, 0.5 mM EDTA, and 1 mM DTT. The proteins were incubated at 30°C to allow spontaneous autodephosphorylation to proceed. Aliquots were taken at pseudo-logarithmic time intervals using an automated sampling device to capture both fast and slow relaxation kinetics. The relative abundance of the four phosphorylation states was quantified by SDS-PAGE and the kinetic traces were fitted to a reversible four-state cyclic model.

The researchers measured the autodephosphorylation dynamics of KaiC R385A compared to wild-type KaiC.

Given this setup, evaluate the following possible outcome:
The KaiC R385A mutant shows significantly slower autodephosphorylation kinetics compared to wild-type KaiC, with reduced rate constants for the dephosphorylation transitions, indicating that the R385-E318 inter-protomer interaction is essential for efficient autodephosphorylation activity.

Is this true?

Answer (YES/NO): NO